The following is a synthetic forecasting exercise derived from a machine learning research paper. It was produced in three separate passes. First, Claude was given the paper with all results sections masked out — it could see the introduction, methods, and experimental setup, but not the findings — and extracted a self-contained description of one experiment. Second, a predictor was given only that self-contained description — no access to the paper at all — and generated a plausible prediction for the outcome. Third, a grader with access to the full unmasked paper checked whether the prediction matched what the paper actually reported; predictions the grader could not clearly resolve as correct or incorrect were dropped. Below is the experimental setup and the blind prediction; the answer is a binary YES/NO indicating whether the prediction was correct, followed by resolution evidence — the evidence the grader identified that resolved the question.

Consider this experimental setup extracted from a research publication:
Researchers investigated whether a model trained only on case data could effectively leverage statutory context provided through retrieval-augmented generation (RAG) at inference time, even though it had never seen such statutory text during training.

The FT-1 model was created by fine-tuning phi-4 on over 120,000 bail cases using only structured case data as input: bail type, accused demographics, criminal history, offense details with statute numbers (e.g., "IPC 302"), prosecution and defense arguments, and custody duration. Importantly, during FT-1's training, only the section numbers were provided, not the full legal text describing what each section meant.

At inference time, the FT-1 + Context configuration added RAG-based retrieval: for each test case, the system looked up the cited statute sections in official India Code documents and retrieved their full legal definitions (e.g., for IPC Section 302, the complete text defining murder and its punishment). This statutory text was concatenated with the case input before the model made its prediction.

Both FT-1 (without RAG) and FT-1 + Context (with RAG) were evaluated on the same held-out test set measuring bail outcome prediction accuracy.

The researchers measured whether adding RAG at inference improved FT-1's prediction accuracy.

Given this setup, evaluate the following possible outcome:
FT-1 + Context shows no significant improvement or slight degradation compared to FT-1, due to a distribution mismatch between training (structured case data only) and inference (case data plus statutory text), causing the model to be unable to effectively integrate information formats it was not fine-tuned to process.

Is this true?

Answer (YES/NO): NO